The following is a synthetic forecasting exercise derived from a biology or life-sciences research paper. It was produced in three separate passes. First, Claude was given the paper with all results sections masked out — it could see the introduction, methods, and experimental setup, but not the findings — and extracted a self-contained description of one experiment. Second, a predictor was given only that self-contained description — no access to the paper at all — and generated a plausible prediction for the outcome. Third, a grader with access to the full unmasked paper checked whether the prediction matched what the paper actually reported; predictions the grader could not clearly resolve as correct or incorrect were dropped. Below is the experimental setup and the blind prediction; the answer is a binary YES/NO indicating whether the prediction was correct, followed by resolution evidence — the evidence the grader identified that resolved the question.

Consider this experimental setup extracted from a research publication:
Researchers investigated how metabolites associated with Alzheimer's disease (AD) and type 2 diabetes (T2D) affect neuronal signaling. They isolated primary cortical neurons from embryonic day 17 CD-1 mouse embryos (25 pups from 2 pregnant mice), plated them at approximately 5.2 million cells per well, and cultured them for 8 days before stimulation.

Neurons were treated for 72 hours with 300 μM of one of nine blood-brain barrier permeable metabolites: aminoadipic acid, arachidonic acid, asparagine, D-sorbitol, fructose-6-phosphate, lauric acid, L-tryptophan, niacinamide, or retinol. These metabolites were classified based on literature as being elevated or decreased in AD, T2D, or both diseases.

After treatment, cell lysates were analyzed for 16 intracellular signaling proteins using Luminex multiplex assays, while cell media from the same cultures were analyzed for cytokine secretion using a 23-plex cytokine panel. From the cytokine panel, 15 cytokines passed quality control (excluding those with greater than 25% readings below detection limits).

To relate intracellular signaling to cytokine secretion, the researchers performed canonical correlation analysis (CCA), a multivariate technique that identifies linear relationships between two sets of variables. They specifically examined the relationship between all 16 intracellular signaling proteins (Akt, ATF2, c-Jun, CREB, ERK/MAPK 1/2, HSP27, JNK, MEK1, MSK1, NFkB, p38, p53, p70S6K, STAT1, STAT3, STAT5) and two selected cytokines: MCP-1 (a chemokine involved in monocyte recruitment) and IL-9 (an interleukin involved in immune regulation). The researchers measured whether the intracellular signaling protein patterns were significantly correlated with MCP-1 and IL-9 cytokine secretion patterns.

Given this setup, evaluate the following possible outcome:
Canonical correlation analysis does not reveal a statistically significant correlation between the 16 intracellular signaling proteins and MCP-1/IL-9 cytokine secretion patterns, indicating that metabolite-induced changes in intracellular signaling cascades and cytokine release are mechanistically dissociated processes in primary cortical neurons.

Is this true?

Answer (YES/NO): NO